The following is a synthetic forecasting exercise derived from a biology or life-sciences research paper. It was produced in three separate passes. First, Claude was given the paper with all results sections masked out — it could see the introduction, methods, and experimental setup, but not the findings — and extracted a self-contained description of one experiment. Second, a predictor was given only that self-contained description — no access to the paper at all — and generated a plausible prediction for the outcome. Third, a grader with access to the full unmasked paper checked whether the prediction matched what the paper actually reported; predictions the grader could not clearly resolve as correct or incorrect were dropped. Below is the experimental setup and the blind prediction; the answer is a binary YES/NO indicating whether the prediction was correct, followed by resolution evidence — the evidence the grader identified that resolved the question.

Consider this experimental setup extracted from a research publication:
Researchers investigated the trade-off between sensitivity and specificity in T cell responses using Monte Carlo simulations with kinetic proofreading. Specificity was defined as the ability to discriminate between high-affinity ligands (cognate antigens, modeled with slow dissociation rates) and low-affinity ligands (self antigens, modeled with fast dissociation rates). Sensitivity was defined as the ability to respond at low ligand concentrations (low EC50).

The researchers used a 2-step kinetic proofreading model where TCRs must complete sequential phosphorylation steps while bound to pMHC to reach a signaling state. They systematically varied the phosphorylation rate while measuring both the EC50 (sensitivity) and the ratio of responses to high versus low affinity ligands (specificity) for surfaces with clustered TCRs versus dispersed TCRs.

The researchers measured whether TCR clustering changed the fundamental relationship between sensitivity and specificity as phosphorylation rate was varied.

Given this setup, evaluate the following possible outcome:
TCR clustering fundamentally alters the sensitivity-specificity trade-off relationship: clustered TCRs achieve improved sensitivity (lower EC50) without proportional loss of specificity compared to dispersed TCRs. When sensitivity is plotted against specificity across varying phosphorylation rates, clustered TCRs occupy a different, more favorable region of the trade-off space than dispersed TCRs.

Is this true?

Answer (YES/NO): YES